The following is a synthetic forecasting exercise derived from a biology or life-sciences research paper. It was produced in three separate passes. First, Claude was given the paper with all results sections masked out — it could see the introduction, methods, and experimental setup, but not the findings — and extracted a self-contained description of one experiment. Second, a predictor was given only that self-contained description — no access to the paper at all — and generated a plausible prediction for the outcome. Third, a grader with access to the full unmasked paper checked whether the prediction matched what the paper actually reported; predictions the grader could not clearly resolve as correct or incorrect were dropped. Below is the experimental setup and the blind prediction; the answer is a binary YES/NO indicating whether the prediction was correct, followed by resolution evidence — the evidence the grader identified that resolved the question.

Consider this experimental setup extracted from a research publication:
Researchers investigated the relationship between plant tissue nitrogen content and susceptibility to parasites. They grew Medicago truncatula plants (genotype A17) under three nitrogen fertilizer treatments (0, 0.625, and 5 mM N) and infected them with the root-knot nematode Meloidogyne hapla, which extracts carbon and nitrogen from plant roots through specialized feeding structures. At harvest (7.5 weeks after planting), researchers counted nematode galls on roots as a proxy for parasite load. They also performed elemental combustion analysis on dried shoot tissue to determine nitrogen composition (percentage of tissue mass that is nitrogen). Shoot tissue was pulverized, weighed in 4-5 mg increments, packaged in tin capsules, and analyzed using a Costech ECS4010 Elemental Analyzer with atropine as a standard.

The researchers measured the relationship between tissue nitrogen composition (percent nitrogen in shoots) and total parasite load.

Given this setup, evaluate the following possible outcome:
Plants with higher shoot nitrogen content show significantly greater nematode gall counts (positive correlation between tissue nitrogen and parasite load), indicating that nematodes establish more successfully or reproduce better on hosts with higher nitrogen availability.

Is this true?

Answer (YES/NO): NO